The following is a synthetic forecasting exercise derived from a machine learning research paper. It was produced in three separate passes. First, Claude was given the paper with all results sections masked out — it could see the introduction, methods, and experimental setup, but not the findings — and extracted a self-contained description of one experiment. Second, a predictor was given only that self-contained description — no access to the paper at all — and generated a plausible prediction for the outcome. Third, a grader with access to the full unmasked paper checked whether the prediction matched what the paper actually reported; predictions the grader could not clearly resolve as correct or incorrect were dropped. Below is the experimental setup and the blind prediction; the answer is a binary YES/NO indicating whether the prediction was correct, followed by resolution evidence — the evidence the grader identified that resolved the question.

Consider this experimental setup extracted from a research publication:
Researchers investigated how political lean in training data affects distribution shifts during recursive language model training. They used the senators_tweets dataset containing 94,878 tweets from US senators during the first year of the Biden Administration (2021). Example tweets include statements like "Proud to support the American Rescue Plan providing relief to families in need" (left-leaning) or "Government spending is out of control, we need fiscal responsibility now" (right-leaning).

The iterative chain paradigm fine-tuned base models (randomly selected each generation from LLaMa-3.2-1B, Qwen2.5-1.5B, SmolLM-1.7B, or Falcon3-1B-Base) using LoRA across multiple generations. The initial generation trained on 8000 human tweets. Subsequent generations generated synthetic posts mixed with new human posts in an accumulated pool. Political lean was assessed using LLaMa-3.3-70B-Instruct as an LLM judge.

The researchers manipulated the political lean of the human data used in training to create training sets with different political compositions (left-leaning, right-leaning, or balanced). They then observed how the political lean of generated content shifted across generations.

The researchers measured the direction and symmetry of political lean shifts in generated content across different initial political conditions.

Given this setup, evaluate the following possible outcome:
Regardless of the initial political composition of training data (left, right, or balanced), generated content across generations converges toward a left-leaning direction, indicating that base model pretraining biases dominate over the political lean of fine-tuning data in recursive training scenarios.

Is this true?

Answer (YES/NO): NO